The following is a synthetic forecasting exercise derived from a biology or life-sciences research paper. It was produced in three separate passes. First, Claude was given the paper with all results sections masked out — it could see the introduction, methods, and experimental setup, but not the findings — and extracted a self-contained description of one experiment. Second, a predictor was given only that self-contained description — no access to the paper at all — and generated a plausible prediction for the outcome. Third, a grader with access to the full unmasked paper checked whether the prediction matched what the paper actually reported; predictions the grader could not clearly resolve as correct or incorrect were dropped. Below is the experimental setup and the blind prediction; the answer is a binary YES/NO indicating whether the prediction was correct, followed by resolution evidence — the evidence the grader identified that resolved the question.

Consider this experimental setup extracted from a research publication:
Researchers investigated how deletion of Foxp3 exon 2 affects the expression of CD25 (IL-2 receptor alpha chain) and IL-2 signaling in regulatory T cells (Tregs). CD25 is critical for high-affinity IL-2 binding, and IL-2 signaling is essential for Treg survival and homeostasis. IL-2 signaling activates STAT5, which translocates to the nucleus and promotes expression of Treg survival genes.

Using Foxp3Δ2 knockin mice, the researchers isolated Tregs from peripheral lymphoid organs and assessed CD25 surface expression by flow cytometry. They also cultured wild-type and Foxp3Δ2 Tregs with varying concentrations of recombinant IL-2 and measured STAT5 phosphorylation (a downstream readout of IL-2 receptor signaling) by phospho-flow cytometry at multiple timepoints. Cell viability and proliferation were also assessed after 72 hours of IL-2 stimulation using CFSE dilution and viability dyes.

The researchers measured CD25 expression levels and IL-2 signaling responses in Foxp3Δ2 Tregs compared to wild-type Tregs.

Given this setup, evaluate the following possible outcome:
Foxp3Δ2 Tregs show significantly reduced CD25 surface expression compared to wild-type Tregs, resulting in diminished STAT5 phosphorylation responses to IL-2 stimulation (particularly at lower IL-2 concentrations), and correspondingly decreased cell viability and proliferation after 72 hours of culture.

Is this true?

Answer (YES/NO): NO